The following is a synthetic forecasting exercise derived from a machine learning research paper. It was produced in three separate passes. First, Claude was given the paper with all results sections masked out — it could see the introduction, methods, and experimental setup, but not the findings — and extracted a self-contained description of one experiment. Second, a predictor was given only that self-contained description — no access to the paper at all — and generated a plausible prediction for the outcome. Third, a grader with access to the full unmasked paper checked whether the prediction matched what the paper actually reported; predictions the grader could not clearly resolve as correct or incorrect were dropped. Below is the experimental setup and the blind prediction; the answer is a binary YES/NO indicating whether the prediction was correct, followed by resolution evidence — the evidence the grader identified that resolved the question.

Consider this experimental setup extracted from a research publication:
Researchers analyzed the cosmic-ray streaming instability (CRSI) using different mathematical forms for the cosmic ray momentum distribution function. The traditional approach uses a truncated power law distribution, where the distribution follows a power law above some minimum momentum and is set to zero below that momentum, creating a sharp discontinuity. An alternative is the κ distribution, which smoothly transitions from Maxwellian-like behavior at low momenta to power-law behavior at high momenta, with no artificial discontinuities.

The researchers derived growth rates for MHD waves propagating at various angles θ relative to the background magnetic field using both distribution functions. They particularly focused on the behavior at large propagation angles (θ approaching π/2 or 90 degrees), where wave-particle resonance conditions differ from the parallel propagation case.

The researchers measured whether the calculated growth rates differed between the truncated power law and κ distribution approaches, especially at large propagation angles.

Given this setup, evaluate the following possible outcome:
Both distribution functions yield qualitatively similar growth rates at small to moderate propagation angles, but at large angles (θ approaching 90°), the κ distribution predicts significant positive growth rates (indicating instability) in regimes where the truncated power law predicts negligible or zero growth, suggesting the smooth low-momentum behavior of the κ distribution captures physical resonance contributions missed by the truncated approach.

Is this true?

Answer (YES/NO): NO